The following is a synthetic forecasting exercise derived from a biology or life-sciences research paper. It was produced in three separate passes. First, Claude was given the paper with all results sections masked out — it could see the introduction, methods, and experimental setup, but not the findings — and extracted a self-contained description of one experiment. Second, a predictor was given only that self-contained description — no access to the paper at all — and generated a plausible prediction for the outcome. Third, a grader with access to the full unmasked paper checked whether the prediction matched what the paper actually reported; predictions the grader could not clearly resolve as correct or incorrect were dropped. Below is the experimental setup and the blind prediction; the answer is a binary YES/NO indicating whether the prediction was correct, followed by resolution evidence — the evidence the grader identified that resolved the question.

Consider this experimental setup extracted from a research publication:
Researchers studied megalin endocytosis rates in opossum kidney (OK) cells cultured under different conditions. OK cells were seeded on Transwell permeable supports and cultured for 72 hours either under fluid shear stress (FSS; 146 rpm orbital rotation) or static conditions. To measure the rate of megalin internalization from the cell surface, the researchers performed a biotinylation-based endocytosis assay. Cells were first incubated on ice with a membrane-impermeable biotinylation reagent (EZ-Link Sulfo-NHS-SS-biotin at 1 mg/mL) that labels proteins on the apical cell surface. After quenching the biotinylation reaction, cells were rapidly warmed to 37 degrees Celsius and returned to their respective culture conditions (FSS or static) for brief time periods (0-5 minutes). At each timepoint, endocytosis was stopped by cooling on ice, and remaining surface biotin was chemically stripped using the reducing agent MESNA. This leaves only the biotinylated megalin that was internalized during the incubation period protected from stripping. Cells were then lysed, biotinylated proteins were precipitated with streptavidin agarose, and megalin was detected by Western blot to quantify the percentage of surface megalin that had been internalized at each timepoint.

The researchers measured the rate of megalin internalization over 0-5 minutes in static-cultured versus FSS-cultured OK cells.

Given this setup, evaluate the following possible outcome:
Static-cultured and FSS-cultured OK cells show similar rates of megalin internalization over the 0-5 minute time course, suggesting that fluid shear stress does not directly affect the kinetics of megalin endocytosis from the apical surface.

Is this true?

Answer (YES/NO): NO